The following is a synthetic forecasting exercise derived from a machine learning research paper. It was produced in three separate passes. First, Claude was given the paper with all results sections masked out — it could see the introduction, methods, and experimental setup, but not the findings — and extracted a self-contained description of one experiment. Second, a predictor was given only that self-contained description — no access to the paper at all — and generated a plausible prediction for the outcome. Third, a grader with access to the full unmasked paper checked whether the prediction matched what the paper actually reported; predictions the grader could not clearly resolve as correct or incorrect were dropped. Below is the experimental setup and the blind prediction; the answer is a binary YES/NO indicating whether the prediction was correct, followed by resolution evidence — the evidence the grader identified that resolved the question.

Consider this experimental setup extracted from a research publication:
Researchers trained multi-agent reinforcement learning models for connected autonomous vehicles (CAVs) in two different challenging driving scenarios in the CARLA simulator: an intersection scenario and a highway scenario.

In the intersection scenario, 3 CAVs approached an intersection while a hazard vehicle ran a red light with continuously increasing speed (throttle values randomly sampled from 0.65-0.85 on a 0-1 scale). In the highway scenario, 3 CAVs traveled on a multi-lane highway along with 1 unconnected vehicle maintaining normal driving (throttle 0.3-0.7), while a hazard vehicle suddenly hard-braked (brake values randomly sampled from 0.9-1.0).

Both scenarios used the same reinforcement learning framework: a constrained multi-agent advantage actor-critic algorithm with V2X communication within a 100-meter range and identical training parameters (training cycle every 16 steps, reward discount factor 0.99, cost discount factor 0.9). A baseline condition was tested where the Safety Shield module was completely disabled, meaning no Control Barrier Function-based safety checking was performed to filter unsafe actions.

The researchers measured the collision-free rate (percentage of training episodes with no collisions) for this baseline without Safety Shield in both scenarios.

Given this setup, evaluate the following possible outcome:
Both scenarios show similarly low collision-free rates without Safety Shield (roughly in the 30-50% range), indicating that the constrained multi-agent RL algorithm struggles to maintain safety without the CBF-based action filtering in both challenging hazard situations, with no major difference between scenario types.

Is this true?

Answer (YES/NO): NO